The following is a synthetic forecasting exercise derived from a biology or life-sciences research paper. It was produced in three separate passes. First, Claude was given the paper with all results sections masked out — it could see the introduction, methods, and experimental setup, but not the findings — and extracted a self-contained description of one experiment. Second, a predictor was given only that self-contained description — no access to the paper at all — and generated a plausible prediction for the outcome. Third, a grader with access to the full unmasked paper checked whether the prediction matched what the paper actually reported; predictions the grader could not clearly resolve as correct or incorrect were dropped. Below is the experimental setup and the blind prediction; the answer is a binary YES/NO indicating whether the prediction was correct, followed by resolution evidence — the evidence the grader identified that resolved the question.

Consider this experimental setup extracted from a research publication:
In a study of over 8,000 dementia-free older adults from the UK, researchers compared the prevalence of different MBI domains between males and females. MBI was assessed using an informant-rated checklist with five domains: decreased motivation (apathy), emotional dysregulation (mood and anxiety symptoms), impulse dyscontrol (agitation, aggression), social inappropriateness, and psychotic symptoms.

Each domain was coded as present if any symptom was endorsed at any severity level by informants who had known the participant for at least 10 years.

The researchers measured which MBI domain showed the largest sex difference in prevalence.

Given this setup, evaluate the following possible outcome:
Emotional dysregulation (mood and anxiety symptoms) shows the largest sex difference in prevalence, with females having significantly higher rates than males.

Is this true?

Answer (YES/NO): YES